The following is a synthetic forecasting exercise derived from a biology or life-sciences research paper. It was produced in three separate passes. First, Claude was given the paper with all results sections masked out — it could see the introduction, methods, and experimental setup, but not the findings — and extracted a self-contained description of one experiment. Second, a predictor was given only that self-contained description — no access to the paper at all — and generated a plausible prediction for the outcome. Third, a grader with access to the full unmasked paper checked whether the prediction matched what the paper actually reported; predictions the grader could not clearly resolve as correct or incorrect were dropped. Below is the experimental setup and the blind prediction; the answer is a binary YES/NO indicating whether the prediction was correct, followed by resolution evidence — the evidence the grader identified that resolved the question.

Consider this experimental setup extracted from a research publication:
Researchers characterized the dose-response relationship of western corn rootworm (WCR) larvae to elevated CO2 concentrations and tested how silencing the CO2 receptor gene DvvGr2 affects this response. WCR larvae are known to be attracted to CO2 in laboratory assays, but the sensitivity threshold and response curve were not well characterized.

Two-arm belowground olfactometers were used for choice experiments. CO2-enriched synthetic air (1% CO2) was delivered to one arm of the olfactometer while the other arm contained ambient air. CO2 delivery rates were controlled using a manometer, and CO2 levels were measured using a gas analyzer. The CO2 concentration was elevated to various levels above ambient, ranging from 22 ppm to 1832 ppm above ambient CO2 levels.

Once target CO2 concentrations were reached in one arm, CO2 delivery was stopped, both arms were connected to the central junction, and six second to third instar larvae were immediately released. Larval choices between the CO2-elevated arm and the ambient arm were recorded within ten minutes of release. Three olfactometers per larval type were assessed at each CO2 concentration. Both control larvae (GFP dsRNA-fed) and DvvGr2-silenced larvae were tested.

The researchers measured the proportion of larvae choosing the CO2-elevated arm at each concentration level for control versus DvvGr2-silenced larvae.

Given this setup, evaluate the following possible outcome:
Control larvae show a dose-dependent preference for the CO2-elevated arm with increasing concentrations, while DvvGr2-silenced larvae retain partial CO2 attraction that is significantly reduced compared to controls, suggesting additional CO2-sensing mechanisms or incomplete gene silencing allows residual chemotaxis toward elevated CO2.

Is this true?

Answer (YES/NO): NO